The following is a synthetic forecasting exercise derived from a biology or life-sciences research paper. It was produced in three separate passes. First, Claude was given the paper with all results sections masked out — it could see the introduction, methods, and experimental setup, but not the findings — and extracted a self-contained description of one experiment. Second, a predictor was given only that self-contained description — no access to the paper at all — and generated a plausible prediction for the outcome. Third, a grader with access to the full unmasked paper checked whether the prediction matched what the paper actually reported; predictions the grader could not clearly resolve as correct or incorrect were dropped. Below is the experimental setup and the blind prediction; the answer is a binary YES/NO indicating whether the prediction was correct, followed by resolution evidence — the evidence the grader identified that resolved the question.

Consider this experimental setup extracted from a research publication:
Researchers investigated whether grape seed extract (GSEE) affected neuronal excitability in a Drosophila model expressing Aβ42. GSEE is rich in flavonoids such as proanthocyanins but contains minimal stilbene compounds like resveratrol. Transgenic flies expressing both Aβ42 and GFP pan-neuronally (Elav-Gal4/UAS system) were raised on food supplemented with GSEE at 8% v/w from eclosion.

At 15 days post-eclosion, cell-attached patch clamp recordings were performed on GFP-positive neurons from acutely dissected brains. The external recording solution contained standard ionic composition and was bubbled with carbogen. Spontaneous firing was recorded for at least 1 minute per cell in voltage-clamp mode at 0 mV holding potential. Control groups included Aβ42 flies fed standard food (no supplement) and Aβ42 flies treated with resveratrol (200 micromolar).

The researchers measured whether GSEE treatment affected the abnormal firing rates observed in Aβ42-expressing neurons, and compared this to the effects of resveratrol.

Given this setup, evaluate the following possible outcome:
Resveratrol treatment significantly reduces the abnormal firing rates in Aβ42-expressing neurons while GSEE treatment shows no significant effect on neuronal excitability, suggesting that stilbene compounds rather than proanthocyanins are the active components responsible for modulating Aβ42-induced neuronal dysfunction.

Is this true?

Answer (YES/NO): YES